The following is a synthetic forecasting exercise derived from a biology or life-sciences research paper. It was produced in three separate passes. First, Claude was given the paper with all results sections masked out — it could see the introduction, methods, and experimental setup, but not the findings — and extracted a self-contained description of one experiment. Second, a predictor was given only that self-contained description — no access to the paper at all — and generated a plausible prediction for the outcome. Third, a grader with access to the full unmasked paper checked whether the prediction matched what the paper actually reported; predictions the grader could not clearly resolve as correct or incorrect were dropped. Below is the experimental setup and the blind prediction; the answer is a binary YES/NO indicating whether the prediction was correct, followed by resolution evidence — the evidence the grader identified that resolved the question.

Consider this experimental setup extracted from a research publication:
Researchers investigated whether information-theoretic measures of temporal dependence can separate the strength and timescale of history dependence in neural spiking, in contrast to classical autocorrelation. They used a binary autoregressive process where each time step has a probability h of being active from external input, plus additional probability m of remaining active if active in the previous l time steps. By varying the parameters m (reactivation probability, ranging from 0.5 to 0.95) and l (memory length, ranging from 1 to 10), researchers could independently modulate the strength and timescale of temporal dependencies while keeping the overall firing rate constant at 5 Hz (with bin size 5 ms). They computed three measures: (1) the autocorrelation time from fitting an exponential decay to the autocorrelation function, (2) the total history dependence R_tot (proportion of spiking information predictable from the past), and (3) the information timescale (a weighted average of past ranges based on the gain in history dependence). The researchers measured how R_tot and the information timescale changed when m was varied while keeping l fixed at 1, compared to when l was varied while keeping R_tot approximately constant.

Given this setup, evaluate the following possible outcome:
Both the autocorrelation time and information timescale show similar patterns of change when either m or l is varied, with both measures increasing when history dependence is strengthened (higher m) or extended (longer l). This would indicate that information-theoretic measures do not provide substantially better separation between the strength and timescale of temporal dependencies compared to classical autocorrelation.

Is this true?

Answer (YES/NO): NO